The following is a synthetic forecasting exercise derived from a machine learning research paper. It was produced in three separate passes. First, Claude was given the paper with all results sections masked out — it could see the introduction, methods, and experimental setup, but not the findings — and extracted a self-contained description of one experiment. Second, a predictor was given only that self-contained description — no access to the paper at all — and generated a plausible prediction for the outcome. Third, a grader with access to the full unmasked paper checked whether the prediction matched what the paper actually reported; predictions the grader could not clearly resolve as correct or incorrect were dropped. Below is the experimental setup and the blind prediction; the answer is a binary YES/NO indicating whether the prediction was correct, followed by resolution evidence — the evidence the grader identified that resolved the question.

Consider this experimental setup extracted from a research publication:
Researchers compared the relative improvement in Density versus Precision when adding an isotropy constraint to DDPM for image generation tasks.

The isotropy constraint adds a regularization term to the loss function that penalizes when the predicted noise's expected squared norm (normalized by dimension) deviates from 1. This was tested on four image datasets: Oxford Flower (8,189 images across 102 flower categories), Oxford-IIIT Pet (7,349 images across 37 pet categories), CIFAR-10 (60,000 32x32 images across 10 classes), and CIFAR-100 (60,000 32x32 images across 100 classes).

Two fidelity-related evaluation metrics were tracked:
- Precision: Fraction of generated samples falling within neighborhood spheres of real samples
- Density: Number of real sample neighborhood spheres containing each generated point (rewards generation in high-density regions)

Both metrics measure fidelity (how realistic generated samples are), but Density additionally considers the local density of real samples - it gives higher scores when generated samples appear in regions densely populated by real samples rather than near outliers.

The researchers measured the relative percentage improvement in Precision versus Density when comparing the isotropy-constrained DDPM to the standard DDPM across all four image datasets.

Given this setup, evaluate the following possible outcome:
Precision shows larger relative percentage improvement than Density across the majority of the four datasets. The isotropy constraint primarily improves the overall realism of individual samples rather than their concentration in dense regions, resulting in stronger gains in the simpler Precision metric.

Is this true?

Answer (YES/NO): NO